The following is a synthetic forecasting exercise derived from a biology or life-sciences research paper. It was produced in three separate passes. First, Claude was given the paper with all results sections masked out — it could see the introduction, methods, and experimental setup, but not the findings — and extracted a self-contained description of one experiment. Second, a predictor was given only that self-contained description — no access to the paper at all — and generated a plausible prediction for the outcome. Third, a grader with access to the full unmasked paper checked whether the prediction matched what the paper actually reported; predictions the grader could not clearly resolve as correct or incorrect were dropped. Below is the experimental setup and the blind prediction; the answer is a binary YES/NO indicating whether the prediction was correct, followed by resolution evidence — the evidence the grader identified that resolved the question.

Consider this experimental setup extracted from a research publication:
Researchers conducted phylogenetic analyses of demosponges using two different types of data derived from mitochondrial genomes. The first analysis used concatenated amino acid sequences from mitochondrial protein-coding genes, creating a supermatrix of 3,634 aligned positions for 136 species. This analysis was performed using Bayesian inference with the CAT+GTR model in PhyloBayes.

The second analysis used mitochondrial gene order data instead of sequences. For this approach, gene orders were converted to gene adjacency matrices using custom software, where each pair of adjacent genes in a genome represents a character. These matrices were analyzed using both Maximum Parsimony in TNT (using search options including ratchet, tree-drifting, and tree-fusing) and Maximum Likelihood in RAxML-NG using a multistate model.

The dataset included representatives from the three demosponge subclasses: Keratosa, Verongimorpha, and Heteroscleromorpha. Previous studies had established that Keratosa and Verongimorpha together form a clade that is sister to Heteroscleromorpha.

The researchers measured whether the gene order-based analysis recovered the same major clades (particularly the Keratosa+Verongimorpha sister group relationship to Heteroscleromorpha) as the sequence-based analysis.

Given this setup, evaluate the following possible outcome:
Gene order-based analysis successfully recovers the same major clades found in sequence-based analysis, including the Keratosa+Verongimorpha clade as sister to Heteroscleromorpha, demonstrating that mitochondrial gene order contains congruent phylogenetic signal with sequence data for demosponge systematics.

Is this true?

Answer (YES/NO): NO